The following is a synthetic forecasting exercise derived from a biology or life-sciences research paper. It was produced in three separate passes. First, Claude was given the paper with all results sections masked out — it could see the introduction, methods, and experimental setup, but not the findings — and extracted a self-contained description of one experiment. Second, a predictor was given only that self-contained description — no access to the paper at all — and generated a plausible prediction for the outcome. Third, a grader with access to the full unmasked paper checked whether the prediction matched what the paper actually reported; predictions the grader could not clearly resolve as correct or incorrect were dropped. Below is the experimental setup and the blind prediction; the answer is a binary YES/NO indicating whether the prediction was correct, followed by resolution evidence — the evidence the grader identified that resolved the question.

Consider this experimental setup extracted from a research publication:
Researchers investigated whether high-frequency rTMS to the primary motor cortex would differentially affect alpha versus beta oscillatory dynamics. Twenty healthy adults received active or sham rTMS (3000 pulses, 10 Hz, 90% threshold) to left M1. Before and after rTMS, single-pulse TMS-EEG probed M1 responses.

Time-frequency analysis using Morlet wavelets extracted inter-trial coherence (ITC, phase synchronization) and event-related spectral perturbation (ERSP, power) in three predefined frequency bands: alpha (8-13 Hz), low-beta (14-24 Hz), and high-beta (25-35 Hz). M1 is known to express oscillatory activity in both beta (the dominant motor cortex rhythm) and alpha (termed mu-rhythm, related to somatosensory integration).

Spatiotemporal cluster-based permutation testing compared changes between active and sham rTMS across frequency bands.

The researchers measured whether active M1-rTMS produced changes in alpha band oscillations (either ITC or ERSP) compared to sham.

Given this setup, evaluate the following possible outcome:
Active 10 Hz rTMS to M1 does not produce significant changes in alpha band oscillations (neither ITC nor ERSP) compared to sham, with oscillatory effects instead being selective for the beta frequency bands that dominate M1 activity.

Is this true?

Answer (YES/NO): YES